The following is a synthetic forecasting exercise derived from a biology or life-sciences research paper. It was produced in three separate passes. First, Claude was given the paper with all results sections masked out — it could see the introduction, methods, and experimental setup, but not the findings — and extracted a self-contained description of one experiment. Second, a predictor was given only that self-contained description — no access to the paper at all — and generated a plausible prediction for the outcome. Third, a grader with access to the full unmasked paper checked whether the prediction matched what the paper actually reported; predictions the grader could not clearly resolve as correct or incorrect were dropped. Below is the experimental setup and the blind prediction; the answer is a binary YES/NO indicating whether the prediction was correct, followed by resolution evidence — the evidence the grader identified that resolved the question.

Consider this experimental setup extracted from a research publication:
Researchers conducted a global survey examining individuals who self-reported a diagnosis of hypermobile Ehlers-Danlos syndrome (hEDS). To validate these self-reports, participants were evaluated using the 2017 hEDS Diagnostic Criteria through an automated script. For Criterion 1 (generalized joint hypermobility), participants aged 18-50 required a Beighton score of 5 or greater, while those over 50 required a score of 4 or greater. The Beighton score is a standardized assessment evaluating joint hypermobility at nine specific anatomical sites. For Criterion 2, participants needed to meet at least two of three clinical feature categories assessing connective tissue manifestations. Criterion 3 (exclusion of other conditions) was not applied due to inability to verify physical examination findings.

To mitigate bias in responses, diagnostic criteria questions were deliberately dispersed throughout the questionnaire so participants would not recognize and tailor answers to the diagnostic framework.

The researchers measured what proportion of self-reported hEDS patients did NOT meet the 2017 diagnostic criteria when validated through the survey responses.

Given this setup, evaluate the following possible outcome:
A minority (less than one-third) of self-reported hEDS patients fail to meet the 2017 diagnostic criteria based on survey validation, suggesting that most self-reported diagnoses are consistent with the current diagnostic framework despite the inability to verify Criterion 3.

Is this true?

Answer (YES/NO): YES